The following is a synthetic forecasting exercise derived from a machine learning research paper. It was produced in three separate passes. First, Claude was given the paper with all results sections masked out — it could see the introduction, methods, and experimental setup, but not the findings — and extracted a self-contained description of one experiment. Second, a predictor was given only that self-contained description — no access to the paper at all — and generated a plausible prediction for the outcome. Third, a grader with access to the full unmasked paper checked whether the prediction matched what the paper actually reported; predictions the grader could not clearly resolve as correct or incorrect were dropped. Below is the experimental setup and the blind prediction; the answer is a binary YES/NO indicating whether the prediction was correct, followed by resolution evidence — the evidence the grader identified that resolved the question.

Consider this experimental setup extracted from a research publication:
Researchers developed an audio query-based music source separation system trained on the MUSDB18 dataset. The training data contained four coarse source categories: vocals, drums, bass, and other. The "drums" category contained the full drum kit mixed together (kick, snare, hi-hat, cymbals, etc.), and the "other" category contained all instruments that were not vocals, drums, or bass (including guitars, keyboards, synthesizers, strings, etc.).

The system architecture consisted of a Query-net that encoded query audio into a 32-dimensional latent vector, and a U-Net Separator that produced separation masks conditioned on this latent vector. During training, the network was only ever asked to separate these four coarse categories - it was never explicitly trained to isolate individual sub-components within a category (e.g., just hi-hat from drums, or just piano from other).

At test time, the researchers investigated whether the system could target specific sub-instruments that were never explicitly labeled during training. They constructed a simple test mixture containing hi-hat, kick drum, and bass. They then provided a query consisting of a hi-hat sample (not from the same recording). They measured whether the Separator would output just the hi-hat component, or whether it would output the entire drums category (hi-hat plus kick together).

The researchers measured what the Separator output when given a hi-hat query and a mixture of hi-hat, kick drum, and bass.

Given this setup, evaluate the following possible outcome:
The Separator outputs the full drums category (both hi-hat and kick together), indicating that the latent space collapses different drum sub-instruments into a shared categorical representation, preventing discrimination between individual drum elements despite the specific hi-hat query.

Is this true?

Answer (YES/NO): NO